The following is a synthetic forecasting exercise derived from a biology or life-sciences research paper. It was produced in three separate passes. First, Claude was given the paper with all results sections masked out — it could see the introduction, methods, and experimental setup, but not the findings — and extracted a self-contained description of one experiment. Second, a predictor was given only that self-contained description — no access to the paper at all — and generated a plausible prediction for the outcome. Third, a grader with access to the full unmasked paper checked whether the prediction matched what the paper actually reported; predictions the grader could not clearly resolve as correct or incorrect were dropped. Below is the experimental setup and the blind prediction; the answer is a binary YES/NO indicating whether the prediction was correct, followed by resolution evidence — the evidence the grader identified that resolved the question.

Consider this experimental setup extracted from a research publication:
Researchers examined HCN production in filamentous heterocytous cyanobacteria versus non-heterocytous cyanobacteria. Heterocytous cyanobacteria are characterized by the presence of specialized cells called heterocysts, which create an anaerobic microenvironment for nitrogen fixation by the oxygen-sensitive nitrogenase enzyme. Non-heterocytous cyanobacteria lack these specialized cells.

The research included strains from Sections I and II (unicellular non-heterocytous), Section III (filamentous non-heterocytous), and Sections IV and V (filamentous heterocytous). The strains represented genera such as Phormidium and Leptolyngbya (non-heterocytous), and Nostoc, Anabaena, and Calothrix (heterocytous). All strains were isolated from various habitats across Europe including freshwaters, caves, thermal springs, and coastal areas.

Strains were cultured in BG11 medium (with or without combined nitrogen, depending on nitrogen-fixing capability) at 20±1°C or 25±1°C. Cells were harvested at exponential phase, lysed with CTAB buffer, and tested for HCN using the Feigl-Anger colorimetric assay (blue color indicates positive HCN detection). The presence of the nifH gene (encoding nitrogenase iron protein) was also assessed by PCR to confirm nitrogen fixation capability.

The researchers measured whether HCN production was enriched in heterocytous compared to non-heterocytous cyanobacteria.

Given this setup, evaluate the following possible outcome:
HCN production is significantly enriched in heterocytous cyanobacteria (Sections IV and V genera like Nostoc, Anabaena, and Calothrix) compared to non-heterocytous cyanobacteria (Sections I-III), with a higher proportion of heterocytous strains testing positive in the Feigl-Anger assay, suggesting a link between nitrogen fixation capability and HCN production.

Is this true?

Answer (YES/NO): NO